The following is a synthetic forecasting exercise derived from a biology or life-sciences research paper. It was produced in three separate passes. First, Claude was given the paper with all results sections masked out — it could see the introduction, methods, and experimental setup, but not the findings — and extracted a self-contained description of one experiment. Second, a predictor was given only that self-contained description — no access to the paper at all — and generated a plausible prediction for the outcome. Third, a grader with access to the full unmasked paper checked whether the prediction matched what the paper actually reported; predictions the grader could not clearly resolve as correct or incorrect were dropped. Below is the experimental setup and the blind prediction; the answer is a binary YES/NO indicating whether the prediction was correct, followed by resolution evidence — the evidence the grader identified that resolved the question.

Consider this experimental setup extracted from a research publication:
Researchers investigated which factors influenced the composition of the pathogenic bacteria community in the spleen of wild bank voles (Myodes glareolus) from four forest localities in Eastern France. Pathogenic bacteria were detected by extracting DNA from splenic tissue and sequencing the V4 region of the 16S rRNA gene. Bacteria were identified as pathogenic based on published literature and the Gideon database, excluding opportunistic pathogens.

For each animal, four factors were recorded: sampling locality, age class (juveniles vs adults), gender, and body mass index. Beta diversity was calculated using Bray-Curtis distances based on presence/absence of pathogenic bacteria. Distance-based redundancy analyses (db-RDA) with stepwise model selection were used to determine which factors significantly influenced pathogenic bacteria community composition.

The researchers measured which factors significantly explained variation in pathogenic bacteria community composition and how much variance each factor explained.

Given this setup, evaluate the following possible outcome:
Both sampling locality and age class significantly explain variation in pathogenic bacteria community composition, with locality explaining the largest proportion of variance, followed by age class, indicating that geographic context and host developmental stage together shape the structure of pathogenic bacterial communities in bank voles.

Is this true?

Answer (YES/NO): NO